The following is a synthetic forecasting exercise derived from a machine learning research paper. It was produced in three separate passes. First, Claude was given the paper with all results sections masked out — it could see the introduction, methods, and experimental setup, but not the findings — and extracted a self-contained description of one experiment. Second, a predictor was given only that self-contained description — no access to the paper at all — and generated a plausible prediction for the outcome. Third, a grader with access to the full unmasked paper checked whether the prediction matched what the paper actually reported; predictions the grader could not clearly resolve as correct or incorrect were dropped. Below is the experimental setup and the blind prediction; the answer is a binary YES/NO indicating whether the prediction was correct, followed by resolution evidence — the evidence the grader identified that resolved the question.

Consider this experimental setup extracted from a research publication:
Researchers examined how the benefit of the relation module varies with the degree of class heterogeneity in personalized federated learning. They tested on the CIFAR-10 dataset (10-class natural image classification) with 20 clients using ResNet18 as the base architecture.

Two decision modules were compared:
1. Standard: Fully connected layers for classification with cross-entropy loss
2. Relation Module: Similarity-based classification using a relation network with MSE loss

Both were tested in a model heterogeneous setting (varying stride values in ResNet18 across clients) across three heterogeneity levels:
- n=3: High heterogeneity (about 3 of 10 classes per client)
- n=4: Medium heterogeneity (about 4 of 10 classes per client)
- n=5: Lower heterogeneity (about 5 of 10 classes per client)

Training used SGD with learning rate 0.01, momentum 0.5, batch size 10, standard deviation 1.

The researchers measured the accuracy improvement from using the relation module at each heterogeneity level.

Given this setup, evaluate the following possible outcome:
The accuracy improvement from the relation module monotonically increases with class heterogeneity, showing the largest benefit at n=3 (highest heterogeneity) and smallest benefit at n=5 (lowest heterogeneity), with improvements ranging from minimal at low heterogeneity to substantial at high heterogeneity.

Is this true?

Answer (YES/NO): NO